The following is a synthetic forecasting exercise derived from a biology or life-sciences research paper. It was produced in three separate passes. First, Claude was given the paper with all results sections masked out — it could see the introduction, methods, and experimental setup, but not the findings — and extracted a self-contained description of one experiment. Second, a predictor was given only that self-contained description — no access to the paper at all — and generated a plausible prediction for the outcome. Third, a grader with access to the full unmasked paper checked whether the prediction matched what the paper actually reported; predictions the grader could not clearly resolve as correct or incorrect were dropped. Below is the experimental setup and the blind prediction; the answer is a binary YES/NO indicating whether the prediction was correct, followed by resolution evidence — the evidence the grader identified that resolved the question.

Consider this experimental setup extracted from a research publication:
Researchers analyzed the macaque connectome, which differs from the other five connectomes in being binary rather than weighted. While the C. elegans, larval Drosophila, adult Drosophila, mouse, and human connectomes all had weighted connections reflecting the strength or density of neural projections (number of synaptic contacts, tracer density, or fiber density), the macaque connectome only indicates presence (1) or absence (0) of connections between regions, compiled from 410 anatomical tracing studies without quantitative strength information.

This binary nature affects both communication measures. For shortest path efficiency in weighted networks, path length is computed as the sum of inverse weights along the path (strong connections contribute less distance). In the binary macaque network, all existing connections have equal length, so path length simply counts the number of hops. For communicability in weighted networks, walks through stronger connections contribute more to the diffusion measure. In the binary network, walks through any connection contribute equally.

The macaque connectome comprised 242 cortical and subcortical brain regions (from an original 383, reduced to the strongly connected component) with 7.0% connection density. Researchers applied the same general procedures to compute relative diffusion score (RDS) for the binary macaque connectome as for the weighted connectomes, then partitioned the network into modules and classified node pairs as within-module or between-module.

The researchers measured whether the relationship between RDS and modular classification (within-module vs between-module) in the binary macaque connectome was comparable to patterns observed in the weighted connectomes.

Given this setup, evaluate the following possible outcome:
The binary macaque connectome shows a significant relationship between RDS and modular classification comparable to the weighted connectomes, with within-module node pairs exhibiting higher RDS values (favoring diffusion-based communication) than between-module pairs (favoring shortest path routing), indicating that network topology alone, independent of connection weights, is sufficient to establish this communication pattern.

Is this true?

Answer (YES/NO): YES